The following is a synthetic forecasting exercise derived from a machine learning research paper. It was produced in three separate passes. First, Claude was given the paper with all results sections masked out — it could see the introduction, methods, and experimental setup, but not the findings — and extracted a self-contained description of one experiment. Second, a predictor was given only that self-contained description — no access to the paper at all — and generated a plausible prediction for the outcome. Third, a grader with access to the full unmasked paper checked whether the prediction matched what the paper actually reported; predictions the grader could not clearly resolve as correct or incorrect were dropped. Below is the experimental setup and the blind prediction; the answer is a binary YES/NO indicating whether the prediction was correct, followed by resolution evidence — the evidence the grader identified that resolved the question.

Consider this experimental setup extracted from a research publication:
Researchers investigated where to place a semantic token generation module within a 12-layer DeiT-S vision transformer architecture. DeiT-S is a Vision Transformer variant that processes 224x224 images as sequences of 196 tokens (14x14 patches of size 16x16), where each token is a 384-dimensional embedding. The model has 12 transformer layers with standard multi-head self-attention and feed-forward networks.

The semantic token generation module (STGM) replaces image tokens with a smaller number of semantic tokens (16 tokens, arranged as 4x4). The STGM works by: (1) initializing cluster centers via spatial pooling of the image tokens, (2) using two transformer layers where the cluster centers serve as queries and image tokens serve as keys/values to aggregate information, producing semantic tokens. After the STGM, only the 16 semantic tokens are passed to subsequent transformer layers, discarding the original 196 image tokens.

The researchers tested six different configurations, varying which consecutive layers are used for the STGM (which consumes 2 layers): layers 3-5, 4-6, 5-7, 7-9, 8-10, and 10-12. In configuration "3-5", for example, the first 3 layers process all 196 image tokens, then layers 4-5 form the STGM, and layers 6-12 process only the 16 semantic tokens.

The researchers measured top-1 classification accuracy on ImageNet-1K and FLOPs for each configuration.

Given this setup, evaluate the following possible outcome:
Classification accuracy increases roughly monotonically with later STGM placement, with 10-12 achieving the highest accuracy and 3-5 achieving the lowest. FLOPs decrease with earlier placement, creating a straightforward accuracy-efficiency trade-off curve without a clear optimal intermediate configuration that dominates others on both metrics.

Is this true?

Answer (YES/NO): NO